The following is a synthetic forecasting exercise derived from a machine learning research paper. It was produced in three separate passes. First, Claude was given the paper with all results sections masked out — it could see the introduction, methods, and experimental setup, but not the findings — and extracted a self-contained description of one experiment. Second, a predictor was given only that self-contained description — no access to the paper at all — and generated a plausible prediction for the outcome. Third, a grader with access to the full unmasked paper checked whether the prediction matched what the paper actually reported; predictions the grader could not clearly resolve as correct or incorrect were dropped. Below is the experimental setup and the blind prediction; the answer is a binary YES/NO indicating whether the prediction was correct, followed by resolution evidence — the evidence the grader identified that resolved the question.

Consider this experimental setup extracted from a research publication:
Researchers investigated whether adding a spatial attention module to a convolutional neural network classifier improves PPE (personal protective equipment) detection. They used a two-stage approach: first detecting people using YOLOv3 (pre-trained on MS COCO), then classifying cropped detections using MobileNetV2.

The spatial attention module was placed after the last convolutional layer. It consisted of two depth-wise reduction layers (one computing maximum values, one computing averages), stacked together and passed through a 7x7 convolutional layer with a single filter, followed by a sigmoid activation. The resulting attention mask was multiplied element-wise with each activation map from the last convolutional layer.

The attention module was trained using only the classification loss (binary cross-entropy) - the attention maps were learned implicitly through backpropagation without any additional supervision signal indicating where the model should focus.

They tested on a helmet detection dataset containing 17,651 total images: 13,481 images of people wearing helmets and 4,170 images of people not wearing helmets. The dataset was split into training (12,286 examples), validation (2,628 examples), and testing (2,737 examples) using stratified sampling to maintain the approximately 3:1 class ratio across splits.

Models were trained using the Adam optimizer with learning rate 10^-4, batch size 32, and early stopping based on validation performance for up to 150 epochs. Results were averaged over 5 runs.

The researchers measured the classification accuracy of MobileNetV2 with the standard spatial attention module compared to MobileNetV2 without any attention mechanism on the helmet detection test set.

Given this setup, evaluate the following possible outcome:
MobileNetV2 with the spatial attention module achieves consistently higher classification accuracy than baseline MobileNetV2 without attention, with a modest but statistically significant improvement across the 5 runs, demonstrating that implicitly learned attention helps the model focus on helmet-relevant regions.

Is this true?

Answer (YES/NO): NO